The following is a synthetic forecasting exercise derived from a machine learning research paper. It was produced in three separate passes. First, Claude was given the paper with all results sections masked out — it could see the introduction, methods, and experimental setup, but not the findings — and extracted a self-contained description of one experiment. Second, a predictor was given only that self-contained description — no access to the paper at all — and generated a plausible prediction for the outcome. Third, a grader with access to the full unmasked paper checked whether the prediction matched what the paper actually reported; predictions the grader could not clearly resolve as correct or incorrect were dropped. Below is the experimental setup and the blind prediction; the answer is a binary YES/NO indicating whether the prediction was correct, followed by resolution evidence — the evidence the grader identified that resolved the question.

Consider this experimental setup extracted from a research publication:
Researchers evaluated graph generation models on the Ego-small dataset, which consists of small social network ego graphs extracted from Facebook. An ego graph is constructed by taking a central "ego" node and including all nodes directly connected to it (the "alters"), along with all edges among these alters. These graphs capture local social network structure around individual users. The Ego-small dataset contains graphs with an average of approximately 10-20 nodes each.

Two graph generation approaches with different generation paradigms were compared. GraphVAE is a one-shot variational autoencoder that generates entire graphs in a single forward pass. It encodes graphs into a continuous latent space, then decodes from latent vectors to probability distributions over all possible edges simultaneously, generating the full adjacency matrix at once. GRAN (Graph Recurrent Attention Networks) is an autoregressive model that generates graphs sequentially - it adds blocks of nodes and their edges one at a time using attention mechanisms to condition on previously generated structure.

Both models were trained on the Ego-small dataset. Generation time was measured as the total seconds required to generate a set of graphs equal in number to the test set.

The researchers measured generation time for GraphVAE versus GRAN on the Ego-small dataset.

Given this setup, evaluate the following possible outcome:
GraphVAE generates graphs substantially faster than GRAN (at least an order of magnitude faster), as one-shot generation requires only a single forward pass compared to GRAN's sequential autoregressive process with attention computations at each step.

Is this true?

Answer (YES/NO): NO